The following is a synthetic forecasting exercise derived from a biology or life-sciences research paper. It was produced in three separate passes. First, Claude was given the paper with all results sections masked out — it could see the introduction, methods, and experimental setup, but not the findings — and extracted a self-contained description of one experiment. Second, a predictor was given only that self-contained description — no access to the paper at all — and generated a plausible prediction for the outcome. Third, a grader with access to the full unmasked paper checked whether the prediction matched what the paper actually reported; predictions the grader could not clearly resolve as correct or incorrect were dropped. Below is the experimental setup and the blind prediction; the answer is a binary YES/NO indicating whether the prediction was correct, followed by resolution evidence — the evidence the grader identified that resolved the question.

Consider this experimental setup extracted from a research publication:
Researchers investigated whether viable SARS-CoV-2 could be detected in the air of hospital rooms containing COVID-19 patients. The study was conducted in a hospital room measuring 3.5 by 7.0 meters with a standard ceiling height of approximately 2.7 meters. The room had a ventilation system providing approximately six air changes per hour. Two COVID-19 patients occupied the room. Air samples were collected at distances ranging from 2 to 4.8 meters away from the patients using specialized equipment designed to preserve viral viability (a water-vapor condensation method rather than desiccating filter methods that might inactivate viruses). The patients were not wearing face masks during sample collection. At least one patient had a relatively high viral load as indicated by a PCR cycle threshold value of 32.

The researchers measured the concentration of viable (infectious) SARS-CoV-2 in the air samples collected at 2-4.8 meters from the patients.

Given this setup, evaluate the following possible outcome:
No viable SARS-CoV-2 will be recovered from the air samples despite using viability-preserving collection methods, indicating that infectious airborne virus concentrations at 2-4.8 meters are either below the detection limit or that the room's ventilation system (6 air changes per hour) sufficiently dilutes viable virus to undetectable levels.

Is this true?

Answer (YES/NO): NO